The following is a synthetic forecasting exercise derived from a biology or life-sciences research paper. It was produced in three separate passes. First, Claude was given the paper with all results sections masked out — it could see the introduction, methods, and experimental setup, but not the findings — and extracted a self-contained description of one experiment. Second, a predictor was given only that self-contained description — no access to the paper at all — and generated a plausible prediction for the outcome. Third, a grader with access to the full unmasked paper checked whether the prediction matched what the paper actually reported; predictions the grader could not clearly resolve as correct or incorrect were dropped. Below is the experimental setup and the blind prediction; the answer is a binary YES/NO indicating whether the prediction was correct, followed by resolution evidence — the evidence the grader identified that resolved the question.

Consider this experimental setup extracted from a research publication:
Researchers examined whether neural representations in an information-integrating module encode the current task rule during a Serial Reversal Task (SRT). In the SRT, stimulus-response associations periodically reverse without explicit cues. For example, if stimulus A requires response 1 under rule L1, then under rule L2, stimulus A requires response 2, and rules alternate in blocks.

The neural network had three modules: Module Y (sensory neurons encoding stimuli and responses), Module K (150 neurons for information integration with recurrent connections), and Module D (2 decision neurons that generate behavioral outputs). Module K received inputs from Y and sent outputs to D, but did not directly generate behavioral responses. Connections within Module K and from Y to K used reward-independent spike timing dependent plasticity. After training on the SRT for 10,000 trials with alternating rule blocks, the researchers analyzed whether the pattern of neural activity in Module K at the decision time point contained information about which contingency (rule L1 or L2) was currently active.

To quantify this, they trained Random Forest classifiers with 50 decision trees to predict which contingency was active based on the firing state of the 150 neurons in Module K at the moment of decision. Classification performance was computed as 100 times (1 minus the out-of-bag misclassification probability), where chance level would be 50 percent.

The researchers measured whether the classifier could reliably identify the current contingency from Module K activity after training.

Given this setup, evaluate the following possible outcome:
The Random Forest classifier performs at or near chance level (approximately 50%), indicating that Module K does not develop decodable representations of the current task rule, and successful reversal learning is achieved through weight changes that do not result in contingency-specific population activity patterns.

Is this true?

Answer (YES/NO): NO